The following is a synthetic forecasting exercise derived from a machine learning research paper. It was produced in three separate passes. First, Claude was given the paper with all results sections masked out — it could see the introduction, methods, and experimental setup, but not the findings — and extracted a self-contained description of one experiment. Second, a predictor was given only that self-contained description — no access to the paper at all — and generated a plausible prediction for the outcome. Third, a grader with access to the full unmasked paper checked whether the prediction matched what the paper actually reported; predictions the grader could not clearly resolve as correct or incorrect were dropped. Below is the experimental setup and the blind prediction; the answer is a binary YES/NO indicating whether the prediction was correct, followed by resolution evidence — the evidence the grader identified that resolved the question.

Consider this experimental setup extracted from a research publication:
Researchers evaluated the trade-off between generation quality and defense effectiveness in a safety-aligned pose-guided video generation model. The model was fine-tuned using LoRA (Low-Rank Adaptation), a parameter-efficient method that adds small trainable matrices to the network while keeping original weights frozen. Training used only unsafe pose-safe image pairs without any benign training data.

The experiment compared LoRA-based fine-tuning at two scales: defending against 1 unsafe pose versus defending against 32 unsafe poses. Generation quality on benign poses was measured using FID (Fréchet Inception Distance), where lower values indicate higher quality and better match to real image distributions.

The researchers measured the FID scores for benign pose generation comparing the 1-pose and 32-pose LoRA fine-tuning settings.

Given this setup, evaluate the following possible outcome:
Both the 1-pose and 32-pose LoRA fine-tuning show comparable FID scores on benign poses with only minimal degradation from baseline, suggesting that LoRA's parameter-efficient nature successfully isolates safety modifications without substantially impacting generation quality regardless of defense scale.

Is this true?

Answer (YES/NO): NO